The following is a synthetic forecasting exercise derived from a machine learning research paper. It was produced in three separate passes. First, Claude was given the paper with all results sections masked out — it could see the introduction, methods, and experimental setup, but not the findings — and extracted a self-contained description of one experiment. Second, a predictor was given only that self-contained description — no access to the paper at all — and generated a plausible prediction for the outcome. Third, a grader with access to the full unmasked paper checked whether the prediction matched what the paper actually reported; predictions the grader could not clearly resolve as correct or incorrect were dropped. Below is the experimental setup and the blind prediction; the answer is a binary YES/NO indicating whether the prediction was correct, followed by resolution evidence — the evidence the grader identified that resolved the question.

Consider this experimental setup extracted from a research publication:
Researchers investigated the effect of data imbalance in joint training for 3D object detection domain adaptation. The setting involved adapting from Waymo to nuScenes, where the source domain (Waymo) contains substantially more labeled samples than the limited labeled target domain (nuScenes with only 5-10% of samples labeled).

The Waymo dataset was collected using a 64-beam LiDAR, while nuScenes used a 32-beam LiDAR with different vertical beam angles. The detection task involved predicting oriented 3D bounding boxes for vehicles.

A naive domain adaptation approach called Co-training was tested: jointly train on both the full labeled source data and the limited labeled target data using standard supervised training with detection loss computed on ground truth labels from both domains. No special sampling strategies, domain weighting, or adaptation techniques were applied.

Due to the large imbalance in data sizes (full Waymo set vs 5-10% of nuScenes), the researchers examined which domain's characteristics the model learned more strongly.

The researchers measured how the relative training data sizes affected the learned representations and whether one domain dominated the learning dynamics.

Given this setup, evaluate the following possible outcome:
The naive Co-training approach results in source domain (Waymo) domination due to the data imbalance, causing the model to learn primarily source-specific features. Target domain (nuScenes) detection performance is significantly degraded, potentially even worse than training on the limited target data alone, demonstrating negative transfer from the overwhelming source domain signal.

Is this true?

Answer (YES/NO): YES